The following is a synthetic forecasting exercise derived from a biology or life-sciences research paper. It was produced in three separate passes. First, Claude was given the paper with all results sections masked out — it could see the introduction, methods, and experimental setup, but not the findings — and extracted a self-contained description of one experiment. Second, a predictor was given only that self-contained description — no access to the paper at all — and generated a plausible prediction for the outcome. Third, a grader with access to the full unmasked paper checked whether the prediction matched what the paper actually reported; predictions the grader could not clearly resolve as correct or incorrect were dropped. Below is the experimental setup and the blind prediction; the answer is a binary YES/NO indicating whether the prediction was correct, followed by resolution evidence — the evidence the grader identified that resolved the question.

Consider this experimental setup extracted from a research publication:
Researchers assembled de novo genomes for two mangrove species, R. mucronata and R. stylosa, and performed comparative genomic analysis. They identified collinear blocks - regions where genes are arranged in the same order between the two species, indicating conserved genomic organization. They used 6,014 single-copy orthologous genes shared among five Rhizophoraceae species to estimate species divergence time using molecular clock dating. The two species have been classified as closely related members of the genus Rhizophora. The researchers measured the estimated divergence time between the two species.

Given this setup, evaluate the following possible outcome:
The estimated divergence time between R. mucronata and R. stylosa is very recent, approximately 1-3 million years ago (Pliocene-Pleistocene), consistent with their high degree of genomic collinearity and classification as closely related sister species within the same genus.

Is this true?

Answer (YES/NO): NO